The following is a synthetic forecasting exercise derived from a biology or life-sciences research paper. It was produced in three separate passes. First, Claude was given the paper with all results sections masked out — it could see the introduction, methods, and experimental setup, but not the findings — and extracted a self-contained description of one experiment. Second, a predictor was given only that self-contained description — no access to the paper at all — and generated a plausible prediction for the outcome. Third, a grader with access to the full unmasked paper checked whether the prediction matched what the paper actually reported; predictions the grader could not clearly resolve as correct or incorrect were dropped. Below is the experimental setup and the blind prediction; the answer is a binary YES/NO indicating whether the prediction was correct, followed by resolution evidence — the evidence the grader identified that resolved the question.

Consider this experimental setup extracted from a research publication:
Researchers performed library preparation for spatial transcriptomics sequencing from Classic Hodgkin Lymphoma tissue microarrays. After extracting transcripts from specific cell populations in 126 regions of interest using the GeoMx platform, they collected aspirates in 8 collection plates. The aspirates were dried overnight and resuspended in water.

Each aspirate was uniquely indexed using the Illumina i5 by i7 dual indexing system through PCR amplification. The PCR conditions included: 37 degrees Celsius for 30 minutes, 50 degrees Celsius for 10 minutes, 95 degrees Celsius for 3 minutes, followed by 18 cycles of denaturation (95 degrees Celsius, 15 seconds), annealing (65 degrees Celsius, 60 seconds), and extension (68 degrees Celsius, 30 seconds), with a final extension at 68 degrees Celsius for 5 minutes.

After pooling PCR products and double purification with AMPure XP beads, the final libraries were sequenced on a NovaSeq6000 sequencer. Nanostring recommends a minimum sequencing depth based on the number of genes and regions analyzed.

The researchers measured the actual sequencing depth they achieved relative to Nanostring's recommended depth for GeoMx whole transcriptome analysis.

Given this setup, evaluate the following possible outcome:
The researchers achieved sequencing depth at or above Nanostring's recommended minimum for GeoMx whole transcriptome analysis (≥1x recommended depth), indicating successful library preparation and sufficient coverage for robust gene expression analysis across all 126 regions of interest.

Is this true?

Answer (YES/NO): YES